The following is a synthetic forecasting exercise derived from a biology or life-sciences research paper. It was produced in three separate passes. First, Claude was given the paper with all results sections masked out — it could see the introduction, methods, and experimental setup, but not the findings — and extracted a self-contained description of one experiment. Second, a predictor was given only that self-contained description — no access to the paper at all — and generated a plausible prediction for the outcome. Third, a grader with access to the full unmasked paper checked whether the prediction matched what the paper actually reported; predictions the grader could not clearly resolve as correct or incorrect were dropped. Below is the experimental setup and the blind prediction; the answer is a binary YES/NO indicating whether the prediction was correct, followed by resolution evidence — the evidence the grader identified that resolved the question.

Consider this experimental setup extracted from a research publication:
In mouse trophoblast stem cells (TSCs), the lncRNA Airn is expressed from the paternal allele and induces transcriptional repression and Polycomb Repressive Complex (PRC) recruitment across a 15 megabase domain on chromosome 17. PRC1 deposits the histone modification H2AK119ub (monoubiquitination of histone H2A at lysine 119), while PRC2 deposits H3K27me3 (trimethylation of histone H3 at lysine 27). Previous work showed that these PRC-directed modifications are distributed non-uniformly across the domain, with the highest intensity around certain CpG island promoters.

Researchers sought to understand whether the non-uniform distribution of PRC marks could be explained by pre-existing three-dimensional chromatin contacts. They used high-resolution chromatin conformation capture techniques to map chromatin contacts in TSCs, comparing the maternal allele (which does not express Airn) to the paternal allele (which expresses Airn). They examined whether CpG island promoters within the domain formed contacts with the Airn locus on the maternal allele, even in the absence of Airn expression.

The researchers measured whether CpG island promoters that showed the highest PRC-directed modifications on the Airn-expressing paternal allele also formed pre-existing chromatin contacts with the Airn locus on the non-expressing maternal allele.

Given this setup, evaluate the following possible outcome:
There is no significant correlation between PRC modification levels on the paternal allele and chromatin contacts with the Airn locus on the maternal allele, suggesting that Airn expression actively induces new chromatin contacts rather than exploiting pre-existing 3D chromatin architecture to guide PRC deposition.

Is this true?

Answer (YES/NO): NO